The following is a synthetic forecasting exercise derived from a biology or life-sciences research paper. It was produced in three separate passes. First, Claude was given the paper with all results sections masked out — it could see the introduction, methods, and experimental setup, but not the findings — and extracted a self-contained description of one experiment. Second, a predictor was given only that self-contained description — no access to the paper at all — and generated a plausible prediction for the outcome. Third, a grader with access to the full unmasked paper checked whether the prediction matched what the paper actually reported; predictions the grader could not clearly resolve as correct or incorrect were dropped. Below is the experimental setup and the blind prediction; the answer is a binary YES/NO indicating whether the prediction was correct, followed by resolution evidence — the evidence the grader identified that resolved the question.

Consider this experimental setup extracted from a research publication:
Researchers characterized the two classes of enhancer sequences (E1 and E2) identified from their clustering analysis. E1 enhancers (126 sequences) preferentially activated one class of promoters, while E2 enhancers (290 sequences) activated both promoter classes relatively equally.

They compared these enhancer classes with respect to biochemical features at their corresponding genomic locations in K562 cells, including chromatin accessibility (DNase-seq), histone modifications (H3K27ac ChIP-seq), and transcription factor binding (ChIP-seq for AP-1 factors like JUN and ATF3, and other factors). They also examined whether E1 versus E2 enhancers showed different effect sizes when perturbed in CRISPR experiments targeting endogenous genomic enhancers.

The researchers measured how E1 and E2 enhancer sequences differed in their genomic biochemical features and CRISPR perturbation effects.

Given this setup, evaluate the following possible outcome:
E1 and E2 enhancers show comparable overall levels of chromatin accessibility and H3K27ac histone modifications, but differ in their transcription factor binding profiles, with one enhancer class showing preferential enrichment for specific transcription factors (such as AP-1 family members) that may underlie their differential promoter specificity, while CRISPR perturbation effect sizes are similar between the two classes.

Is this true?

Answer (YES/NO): NO